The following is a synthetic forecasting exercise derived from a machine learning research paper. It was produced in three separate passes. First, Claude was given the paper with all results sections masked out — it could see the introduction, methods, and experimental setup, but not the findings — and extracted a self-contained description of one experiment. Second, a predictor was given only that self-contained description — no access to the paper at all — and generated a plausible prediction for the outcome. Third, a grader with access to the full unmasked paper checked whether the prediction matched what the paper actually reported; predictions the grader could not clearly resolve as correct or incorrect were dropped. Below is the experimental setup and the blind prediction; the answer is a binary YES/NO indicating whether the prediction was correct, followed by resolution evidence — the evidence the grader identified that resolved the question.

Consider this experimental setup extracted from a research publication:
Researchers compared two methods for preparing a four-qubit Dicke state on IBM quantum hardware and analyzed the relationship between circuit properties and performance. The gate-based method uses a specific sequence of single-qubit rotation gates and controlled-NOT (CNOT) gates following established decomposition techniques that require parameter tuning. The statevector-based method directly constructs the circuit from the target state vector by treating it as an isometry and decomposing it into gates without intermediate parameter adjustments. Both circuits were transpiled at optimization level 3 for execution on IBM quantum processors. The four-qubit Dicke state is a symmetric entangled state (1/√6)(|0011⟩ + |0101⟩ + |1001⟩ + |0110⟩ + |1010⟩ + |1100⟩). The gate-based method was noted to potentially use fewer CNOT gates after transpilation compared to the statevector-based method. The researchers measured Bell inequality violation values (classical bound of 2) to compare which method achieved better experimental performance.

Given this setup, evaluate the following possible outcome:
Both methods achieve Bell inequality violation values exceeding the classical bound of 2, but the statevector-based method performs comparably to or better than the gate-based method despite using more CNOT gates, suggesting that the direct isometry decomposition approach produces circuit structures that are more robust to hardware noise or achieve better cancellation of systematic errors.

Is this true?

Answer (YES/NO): YES